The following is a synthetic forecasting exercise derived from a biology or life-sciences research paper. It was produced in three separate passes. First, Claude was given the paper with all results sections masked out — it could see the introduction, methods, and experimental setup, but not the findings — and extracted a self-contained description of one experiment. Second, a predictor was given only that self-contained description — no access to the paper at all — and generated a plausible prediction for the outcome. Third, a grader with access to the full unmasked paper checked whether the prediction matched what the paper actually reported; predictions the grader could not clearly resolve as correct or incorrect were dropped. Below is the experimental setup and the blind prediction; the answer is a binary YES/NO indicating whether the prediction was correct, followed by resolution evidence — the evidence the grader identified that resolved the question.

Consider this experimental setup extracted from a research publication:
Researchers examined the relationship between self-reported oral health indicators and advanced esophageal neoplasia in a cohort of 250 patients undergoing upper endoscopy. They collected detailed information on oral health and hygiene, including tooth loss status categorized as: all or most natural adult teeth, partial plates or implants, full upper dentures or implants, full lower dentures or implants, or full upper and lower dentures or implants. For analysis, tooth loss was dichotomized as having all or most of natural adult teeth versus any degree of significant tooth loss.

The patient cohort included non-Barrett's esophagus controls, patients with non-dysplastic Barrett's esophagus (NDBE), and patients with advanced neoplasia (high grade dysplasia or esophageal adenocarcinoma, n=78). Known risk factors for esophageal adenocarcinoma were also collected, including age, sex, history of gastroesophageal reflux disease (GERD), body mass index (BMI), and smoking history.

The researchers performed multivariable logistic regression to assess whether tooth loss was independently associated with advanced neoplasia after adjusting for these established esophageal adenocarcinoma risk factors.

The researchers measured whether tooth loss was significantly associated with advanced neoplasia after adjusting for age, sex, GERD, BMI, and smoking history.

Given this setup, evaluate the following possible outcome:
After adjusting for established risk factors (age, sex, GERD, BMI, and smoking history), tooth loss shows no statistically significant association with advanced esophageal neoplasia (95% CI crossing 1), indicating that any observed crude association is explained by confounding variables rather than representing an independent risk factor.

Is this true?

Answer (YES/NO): YES